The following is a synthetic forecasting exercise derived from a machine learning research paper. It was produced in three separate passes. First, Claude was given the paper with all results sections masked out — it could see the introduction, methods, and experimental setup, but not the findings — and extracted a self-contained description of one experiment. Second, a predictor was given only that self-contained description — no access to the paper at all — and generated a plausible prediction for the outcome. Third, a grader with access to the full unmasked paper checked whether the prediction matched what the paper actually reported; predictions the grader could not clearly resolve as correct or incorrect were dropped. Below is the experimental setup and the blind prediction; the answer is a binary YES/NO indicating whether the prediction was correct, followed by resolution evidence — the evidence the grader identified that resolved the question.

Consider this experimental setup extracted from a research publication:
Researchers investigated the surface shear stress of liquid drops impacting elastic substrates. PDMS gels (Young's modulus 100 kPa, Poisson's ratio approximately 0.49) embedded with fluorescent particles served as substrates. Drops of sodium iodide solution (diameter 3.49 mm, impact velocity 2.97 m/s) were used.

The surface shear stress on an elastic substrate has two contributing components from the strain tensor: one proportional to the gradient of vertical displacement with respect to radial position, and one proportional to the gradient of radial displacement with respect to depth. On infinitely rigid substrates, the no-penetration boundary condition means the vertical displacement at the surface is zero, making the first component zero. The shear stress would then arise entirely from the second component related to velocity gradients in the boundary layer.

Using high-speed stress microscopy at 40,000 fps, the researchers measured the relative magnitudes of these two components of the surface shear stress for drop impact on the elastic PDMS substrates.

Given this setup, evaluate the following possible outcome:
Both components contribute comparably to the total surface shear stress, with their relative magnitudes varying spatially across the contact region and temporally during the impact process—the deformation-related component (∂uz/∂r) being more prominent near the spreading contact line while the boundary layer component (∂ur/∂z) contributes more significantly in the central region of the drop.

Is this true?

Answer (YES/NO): NO